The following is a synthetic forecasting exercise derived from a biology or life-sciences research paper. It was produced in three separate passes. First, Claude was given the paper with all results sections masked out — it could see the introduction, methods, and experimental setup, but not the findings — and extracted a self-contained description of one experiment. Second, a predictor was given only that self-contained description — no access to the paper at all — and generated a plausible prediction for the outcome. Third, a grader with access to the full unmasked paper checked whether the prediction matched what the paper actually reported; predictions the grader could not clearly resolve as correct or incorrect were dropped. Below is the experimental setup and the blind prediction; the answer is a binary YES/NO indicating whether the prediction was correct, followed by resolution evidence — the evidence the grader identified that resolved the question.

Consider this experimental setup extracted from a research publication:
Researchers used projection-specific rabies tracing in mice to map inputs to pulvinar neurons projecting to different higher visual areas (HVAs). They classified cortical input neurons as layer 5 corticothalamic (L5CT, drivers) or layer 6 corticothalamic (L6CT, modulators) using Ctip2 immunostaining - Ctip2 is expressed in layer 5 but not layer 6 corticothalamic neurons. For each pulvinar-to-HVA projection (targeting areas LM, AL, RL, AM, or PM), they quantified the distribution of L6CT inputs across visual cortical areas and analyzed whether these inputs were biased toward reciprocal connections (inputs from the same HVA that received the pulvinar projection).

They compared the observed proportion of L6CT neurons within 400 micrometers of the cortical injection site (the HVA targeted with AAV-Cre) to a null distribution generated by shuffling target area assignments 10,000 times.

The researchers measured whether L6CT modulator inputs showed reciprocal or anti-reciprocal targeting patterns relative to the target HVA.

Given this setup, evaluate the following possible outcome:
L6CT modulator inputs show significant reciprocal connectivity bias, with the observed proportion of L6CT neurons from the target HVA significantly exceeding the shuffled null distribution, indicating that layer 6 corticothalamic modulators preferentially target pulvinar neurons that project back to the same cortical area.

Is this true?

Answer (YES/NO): YES